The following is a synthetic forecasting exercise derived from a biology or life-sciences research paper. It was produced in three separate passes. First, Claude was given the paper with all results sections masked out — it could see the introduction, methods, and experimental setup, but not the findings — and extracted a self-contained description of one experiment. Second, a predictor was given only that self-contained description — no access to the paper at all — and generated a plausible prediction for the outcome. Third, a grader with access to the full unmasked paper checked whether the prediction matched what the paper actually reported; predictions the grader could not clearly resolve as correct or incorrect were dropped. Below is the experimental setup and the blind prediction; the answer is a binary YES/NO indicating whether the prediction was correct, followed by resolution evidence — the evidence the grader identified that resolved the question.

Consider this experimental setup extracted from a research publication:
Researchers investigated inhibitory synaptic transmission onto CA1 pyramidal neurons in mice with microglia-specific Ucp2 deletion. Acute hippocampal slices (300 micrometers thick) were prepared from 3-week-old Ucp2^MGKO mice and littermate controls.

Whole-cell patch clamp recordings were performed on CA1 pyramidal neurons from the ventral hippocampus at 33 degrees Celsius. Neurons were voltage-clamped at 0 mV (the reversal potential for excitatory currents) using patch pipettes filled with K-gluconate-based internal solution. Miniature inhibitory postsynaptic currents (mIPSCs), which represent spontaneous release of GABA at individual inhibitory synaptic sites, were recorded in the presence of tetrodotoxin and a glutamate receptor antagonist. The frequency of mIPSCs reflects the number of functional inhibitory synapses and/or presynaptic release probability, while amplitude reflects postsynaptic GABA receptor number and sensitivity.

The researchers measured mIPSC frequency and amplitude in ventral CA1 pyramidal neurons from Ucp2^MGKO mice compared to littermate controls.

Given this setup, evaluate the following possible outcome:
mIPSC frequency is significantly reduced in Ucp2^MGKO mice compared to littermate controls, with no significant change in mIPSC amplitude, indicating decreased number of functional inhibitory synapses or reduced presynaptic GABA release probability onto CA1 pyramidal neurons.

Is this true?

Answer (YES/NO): NO